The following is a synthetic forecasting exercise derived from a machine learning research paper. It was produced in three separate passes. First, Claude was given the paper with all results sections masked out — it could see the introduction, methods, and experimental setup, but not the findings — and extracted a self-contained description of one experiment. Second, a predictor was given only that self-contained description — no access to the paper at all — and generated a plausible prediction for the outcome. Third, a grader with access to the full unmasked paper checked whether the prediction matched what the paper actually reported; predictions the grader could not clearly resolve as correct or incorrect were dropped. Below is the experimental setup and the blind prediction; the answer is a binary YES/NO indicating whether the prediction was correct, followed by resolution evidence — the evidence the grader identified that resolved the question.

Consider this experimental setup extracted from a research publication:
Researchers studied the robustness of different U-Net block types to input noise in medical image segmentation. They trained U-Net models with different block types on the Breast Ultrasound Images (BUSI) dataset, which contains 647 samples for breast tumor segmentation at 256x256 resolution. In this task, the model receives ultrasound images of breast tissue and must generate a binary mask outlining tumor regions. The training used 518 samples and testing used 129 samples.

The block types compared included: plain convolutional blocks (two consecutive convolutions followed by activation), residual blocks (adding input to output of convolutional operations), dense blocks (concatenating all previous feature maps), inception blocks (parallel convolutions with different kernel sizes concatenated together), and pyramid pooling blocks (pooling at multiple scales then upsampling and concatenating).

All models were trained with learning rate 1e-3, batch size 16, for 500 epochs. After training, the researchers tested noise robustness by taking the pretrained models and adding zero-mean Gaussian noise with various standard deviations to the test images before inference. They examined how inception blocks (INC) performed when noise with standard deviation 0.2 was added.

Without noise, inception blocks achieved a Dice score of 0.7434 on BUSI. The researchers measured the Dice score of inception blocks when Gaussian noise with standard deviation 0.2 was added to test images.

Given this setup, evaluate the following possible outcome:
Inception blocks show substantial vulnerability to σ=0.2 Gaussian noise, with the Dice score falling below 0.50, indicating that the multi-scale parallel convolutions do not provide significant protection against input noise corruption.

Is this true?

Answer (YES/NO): YES